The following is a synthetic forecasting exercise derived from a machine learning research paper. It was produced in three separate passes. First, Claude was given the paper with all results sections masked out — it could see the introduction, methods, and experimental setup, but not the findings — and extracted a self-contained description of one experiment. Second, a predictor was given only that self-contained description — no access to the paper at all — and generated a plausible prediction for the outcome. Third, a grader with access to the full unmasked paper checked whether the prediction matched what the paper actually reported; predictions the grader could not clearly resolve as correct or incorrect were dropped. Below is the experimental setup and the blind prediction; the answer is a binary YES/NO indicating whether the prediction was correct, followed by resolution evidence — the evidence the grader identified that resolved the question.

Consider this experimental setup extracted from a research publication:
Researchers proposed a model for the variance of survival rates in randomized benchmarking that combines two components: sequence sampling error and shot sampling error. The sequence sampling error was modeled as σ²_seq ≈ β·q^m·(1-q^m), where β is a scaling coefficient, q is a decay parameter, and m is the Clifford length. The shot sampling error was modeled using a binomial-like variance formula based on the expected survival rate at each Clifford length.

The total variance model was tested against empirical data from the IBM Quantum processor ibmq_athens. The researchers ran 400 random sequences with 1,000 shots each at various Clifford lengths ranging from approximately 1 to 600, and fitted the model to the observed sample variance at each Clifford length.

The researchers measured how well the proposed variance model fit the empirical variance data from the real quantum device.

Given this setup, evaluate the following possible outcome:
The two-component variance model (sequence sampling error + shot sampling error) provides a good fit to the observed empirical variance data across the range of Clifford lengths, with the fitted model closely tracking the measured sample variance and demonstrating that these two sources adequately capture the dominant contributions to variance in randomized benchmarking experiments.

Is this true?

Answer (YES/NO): YES